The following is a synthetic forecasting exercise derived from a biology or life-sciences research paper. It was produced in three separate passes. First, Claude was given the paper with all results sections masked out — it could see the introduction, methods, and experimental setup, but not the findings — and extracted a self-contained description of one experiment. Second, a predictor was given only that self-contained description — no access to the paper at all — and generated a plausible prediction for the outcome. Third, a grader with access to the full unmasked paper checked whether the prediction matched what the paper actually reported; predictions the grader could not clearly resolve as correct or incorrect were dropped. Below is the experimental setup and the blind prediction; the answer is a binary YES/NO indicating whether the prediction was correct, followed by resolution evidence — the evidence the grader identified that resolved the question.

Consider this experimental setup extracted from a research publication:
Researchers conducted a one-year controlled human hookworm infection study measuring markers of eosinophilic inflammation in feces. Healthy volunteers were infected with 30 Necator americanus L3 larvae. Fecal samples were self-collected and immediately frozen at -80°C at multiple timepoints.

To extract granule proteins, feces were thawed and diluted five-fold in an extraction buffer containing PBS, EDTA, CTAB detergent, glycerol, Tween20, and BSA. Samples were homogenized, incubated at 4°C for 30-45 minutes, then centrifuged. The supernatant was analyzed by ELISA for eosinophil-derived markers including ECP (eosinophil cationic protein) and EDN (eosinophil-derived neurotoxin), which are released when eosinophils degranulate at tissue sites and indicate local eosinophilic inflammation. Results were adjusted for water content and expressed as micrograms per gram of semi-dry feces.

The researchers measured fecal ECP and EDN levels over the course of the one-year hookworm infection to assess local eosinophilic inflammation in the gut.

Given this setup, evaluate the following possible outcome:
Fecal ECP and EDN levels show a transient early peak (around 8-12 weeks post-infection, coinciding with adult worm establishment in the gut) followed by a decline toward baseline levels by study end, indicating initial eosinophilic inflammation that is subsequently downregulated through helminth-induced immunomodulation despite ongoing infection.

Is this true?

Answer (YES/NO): YES